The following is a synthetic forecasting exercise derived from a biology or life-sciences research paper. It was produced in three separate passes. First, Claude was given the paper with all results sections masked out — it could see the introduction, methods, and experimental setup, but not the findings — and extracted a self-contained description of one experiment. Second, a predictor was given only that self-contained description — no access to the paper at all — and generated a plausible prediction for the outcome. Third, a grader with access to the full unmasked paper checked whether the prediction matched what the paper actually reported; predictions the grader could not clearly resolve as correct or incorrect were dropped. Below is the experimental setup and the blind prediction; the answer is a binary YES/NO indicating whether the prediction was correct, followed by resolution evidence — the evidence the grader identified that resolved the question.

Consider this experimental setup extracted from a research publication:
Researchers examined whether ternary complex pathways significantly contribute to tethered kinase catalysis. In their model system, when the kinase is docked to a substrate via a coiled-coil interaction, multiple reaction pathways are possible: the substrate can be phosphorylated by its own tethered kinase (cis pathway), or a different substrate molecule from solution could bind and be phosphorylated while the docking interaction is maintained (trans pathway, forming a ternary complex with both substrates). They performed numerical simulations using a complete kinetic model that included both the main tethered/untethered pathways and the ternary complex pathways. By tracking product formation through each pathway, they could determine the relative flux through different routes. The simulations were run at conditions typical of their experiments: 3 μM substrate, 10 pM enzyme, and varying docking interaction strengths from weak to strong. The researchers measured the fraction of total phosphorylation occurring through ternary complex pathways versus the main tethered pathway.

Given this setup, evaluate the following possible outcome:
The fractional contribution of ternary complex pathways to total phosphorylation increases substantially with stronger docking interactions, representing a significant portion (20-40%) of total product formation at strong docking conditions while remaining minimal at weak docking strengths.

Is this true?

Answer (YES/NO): NO